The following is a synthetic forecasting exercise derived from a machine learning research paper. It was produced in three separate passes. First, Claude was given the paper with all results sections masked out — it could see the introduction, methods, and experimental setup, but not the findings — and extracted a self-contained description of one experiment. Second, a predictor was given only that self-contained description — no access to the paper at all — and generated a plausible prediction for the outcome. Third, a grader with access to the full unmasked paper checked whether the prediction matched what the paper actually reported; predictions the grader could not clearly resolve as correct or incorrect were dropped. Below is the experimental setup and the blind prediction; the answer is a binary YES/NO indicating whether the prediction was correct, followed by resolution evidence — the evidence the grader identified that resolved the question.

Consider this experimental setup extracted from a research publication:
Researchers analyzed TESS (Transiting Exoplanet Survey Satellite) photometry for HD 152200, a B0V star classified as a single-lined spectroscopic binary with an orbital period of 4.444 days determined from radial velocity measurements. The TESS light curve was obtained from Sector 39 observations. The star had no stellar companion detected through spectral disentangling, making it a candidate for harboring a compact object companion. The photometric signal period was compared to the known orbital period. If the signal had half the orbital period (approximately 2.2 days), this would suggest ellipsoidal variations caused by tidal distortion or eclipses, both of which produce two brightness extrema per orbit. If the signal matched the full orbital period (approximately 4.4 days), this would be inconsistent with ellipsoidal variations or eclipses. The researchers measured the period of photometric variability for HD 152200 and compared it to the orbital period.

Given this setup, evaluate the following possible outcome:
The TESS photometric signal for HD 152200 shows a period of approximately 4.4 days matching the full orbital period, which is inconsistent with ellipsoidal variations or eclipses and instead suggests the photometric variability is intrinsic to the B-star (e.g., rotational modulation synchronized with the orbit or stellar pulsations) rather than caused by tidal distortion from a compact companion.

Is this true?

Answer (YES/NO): YES